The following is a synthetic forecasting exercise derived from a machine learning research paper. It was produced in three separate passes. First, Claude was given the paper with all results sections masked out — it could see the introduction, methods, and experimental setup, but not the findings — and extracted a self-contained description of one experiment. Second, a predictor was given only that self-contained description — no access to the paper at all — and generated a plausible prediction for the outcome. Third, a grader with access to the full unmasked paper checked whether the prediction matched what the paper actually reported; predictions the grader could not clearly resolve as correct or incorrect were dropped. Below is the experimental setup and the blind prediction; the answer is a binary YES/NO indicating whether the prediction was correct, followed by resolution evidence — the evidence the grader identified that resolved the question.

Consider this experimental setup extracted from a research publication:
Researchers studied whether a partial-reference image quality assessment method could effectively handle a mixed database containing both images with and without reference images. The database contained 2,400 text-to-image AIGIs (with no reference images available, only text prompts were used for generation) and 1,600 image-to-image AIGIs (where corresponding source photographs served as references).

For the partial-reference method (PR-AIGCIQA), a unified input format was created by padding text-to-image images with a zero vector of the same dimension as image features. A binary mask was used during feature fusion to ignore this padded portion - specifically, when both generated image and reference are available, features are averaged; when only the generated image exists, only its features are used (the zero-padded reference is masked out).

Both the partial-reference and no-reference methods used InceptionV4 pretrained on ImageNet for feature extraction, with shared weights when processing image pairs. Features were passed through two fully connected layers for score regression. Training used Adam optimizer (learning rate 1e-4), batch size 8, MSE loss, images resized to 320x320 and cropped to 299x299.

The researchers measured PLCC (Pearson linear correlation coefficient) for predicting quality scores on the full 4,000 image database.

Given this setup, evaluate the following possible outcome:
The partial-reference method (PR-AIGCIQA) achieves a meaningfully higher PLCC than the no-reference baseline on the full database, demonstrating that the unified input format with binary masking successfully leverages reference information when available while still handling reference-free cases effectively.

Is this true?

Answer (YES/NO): YES